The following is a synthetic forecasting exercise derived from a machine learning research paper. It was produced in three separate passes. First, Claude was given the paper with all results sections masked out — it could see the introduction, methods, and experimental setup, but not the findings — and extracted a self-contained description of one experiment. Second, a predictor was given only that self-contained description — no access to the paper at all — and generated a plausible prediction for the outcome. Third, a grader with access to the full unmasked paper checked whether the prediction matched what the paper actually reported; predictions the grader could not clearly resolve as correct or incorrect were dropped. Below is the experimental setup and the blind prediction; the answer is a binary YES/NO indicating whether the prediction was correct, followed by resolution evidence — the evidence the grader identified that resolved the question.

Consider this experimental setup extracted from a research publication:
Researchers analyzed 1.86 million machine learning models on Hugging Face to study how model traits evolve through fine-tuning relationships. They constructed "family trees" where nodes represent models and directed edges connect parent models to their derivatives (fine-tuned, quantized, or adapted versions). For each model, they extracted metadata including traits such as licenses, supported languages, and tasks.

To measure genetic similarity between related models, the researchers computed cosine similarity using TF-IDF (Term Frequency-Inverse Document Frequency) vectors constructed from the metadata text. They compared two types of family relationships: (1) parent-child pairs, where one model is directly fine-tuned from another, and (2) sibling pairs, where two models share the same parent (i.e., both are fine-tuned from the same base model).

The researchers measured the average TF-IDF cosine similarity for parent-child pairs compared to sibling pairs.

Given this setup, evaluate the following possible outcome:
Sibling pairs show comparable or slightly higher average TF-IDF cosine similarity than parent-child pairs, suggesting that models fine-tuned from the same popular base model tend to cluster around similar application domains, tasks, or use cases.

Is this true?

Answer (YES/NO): NO